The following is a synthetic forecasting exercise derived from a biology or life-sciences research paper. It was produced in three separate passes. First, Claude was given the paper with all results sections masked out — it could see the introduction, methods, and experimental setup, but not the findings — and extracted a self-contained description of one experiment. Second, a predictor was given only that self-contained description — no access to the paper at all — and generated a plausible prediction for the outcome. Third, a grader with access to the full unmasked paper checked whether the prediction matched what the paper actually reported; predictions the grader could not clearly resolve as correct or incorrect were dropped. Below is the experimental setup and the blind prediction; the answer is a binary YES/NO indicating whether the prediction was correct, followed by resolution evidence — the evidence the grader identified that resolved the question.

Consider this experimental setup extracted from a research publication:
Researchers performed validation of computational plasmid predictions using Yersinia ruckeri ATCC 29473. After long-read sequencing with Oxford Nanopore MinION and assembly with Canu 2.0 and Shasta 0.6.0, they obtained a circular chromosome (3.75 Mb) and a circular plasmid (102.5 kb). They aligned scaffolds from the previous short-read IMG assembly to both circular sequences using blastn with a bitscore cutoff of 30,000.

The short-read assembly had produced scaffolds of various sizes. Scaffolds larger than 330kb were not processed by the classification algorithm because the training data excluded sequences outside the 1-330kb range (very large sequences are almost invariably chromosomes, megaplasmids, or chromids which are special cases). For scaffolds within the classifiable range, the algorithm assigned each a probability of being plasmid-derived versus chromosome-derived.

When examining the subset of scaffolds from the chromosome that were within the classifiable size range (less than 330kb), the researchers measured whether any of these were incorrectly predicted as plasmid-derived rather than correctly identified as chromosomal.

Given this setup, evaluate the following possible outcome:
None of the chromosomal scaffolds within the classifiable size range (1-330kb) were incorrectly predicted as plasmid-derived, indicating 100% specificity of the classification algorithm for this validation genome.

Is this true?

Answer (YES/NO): NO